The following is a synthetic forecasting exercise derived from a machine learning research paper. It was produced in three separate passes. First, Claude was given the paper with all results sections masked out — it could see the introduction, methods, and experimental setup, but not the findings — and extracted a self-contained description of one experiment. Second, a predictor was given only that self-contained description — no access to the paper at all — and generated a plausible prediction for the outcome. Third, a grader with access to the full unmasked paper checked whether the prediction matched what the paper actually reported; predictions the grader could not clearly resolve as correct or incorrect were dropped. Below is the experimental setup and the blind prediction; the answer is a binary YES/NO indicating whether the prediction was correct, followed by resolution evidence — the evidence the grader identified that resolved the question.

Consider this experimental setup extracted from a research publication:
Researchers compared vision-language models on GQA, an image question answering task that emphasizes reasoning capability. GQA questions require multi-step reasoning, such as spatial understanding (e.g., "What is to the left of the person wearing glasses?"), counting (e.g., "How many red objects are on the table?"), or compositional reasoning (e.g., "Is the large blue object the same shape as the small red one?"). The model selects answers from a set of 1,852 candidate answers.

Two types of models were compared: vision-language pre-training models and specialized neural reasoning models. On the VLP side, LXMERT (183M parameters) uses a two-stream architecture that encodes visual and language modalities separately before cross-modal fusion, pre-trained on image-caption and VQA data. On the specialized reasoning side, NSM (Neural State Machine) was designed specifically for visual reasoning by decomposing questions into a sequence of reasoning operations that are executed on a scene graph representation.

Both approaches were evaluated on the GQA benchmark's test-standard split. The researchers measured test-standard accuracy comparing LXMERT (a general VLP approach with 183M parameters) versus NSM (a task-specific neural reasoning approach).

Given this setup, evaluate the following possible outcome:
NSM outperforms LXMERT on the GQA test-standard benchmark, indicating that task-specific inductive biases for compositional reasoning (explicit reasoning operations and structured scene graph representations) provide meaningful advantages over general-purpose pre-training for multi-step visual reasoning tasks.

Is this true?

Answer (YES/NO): YES